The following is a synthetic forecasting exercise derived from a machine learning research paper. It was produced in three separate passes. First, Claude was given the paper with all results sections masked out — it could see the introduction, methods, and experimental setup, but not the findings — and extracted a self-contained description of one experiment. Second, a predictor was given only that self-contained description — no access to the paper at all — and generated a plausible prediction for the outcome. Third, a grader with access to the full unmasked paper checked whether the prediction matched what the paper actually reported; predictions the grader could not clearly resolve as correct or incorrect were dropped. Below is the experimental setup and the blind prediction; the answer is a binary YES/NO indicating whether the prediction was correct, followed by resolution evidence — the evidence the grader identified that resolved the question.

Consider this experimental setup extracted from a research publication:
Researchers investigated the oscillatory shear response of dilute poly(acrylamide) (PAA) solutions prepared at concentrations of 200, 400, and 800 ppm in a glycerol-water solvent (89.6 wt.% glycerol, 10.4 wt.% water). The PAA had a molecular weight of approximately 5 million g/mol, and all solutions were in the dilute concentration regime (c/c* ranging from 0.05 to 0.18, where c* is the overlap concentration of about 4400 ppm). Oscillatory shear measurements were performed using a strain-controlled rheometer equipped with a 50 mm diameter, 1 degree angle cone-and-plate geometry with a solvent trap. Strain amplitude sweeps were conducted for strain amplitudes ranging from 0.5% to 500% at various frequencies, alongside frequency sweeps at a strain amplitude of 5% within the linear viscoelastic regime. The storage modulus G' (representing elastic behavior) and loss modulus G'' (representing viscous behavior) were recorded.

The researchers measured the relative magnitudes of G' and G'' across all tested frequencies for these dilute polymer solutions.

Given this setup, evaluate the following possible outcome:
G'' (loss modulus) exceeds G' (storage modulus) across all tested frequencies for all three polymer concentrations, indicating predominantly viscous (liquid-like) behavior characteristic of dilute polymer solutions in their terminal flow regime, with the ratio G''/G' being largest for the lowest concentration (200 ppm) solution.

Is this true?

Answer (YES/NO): NO